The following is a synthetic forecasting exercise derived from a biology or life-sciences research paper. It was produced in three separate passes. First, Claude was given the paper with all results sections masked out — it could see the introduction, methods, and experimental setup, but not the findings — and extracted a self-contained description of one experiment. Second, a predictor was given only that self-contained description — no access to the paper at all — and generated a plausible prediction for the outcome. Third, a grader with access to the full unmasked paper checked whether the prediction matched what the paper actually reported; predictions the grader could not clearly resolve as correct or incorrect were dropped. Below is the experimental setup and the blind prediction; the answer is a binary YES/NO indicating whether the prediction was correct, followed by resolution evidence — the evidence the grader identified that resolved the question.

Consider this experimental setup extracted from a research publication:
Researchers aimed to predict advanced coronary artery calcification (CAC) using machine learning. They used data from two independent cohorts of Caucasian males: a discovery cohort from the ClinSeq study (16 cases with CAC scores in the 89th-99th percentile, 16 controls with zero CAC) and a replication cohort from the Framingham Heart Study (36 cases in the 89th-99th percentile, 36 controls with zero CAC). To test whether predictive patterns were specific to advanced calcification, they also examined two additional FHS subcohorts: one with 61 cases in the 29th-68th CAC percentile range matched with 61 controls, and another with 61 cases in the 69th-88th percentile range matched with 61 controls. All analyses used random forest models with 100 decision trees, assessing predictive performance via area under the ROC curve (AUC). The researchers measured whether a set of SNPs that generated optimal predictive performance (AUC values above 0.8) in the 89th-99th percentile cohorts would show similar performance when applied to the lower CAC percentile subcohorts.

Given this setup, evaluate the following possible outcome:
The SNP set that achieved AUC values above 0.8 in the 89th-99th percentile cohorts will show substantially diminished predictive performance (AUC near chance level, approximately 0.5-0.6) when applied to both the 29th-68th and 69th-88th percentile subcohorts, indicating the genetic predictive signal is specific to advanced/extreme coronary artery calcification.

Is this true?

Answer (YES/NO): NO